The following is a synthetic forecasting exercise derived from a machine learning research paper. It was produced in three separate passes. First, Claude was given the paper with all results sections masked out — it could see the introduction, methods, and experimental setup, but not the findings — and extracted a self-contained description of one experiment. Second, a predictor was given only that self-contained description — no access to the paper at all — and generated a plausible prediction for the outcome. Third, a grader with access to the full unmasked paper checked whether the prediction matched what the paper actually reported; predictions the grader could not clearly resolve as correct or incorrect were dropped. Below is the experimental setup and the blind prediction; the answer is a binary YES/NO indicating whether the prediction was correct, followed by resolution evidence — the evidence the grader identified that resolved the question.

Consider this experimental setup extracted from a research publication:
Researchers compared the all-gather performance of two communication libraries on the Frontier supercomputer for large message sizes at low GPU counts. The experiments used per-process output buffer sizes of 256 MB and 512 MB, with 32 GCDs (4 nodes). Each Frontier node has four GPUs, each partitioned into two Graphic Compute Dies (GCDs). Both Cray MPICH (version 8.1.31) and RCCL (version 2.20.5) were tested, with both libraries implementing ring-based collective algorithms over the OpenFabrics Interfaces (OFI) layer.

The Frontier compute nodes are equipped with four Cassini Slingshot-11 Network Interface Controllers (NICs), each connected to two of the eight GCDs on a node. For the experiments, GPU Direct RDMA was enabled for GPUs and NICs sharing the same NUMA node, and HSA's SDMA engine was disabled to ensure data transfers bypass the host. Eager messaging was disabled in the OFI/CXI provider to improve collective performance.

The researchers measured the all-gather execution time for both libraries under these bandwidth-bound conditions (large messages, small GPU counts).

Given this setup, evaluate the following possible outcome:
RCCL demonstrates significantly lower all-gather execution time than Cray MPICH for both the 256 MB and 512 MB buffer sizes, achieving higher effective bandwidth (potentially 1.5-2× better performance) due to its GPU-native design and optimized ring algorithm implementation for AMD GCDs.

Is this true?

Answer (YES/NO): NO